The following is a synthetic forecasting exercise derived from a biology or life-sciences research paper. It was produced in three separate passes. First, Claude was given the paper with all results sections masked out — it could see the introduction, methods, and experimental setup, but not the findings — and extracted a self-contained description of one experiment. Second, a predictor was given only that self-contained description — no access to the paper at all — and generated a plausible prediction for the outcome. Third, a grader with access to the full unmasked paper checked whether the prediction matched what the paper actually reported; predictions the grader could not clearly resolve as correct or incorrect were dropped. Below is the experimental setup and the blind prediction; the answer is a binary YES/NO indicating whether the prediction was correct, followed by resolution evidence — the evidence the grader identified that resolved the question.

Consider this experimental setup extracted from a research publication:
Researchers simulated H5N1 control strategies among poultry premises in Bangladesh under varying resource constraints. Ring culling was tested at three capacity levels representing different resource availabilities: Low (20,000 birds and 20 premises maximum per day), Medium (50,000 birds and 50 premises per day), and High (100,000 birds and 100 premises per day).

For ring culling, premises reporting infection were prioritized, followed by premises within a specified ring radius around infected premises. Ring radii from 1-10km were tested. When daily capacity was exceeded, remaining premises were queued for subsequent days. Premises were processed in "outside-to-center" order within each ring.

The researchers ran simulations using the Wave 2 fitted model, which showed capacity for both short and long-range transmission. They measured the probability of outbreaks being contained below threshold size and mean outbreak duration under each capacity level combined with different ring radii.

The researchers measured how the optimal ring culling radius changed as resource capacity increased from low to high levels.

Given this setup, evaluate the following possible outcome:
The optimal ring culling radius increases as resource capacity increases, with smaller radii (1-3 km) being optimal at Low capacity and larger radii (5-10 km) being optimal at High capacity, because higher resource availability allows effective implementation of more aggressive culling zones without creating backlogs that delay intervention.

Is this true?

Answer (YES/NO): YES